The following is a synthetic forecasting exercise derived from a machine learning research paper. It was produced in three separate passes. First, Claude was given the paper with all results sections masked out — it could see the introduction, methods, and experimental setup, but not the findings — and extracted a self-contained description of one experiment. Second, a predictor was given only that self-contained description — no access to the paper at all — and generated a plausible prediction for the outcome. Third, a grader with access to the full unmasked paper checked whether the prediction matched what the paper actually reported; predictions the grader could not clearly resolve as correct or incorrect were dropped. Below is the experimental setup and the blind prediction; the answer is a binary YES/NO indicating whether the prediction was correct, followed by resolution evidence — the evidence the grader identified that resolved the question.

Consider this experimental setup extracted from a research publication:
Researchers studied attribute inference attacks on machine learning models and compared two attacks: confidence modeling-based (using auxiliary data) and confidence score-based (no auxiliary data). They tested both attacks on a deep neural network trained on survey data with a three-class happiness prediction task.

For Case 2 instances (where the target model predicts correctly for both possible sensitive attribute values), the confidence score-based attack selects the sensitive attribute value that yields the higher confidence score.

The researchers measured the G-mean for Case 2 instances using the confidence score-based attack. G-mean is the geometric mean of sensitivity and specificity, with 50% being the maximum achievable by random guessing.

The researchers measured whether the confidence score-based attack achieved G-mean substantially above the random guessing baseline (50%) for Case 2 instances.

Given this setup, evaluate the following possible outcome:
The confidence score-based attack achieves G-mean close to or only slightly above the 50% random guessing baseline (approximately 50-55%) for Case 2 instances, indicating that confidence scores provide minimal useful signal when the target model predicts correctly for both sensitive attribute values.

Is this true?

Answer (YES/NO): NO